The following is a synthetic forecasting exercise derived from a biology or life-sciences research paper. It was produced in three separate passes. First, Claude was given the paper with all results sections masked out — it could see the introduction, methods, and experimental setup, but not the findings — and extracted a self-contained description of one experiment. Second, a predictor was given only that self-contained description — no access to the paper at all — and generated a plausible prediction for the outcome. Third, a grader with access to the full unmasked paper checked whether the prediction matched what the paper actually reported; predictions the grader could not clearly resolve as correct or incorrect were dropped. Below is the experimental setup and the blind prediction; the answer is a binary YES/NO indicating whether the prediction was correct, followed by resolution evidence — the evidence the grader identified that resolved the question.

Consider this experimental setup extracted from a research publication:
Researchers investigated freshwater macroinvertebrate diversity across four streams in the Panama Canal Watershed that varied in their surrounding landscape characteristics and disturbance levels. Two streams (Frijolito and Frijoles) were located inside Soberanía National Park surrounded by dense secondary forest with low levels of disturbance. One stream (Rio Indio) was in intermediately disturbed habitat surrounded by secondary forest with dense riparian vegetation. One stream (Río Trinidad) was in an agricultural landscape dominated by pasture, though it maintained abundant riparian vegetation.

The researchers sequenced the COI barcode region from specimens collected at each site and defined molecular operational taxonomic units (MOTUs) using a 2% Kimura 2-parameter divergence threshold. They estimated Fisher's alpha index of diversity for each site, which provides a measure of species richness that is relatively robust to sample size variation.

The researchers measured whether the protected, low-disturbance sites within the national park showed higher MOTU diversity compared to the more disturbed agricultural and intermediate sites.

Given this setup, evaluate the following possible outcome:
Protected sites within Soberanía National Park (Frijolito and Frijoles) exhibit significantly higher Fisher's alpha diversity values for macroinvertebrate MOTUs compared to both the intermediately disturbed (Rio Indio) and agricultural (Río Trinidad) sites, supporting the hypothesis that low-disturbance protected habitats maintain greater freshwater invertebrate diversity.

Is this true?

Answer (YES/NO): NO